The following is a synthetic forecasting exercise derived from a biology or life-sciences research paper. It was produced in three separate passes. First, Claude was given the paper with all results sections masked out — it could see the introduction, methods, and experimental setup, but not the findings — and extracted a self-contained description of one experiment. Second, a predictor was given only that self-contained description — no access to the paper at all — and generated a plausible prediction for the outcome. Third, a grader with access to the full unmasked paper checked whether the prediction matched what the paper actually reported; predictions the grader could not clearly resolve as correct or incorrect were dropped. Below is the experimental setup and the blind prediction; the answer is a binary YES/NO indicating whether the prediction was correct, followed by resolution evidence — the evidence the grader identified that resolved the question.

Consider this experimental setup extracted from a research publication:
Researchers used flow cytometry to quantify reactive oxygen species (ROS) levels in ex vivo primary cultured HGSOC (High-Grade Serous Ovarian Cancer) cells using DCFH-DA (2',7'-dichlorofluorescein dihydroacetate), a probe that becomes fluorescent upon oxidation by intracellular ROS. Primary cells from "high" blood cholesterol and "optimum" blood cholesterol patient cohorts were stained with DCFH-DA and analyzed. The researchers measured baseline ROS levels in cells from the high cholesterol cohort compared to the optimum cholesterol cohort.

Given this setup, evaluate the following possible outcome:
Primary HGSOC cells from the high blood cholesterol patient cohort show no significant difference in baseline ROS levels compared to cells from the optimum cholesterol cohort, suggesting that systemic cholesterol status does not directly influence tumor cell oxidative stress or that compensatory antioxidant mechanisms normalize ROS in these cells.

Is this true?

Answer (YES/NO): NO